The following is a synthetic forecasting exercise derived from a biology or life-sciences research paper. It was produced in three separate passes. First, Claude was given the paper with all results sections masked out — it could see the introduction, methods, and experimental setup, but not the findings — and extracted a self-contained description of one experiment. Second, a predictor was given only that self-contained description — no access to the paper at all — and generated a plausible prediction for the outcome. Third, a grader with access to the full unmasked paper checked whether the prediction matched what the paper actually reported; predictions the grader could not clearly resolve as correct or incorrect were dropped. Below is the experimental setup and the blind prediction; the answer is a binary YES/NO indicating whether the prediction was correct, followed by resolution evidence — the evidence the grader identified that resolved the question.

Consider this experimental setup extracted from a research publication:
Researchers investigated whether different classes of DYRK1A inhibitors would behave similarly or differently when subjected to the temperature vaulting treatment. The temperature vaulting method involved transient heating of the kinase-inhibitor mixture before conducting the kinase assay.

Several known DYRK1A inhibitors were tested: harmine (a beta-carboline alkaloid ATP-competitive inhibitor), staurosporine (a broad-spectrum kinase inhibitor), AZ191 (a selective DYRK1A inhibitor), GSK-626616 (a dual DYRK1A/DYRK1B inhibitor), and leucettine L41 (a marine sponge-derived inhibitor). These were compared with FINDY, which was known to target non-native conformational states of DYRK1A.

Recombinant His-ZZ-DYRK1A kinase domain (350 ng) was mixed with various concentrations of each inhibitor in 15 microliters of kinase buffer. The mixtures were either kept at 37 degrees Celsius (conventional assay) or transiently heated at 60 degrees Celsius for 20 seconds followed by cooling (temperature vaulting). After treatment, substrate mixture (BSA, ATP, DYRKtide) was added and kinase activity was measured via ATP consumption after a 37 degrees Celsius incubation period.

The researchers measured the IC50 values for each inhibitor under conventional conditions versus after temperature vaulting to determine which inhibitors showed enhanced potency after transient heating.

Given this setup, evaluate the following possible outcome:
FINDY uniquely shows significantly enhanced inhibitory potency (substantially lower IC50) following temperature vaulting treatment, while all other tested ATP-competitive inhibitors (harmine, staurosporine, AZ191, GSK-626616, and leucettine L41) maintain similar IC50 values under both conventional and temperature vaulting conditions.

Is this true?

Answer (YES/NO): NO